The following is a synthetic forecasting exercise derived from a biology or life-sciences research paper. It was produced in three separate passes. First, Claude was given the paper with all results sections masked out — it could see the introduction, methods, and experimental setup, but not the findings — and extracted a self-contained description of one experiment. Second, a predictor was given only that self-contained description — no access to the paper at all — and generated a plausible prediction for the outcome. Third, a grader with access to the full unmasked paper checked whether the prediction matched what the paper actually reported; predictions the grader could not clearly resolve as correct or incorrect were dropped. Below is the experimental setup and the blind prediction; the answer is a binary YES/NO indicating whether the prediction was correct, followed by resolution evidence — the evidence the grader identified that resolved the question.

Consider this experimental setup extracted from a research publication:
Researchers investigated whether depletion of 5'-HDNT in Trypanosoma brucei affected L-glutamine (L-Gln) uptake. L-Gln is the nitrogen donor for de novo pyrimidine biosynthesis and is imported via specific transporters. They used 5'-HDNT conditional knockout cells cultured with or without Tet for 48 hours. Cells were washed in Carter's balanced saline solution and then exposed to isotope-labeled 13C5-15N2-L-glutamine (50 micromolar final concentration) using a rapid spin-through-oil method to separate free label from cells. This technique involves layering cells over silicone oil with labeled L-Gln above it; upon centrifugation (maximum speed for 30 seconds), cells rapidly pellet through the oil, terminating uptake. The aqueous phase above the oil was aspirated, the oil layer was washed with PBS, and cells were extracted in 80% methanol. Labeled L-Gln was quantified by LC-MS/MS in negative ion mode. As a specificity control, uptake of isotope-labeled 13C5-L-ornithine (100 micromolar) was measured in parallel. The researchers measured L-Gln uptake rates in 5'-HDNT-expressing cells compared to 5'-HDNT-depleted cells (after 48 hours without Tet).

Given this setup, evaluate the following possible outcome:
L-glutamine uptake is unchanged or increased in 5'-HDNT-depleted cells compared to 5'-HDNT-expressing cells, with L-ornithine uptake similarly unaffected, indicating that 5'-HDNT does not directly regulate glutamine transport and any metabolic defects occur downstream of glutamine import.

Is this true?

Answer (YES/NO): NO